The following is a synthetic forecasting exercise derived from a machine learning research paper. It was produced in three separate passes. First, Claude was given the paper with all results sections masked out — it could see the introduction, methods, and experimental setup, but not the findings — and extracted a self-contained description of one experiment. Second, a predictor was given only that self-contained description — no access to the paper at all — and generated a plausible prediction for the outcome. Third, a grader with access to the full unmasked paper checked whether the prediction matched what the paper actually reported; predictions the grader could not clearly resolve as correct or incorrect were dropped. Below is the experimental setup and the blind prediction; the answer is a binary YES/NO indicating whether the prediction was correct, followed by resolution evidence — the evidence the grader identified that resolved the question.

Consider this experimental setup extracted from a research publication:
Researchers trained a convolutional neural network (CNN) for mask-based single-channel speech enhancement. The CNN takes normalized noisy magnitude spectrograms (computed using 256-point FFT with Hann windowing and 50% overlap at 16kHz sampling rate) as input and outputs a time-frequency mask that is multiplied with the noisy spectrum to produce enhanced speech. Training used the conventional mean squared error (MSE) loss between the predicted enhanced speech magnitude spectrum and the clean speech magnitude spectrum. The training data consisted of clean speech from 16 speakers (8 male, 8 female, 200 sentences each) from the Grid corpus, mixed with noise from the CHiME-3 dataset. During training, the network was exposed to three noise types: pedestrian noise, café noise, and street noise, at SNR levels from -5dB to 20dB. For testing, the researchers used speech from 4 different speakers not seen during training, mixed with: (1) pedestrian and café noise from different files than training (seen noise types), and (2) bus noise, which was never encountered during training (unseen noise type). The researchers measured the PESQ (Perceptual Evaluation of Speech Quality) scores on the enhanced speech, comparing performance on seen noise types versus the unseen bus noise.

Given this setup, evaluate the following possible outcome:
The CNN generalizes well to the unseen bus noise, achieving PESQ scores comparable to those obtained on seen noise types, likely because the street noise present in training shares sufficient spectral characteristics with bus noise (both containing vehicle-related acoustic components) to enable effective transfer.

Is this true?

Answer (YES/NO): YES